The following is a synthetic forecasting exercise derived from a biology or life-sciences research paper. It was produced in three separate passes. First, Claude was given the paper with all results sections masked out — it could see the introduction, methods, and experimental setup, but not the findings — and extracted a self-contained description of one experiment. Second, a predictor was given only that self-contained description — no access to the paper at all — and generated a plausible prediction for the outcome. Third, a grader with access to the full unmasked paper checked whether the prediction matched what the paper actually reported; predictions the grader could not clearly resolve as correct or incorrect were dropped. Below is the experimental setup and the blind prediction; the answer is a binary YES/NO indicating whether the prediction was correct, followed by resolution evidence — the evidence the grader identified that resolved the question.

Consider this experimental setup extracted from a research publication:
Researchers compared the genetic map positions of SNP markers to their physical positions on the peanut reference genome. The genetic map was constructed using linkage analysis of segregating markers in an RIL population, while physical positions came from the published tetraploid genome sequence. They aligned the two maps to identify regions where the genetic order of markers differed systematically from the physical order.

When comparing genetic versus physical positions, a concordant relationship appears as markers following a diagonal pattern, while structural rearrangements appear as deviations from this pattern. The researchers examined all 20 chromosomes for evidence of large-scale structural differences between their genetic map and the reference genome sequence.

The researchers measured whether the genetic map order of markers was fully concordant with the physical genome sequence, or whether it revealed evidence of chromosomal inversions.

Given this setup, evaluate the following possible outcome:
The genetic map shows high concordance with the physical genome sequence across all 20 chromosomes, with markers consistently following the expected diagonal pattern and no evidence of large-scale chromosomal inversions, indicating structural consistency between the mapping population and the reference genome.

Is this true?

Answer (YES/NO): NO